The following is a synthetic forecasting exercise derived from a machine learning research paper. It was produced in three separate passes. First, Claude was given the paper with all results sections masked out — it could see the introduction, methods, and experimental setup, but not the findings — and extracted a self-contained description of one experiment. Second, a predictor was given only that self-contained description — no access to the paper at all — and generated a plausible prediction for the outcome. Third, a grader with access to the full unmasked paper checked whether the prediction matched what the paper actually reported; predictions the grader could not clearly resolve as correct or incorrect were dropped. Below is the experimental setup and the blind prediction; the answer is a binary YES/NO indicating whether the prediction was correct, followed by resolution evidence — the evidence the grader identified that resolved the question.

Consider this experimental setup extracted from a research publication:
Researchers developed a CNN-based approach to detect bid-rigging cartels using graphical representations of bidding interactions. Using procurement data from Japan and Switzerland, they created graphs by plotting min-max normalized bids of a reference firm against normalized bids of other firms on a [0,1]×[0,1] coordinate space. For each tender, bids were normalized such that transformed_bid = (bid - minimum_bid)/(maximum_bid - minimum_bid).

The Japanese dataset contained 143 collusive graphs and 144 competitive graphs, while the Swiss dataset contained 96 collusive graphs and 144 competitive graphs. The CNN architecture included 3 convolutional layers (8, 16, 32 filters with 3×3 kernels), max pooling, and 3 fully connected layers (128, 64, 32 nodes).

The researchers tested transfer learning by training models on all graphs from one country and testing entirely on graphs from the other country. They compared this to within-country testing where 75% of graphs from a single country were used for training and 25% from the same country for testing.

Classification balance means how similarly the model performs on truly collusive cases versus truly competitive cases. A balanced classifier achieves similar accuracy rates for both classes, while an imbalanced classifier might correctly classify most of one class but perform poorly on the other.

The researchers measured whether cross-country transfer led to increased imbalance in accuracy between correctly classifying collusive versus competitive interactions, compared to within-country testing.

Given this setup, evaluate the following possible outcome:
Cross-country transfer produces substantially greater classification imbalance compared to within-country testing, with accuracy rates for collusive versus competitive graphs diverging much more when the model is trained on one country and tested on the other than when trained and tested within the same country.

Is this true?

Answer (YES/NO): YES